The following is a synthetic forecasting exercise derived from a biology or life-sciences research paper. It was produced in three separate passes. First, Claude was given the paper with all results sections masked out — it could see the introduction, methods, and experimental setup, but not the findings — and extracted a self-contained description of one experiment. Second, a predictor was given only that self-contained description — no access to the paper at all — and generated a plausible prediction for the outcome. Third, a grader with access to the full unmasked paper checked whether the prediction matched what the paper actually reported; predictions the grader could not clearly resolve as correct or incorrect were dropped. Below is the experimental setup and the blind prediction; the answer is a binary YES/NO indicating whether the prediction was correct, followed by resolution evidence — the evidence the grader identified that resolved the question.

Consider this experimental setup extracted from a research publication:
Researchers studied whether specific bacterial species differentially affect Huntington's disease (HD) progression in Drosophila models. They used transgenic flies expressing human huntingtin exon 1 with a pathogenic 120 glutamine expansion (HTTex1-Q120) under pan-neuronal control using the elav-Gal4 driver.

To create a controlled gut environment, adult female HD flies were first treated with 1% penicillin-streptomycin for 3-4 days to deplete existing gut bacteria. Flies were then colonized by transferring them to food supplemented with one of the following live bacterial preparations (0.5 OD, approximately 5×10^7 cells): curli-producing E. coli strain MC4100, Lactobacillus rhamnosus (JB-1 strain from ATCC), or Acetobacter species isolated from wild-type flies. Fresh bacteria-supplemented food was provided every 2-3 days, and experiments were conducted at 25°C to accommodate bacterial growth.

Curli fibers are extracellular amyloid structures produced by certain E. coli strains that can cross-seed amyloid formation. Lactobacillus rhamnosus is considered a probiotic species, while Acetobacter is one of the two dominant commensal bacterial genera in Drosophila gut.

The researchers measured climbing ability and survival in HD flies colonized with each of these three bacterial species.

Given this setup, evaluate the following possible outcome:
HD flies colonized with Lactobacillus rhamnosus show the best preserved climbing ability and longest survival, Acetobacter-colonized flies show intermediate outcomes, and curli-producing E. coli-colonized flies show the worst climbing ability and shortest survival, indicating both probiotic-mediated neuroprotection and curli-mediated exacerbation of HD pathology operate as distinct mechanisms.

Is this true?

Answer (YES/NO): NO